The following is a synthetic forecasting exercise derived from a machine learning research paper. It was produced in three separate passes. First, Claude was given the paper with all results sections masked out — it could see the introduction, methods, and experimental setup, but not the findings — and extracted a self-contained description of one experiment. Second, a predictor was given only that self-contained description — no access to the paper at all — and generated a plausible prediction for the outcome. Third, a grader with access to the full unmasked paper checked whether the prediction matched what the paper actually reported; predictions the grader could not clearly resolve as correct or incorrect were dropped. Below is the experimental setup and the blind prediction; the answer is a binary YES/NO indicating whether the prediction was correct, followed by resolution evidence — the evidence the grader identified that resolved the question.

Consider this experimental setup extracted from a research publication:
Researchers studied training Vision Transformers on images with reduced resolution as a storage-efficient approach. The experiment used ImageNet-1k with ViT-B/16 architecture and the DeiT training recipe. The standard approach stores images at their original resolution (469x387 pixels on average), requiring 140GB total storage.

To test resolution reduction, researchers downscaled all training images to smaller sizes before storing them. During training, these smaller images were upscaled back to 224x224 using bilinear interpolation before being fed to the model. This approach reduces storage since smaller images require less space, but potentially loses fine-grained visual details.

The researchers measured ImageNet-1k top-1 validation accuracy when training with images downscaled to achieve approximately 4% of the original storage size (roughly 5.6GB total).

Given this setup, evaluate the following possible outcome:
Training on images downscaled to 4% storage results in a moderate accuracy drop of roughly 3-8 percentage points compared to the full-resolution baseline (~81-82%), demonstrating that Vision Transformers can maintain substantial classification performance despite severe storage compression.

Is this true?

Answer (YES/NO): NO